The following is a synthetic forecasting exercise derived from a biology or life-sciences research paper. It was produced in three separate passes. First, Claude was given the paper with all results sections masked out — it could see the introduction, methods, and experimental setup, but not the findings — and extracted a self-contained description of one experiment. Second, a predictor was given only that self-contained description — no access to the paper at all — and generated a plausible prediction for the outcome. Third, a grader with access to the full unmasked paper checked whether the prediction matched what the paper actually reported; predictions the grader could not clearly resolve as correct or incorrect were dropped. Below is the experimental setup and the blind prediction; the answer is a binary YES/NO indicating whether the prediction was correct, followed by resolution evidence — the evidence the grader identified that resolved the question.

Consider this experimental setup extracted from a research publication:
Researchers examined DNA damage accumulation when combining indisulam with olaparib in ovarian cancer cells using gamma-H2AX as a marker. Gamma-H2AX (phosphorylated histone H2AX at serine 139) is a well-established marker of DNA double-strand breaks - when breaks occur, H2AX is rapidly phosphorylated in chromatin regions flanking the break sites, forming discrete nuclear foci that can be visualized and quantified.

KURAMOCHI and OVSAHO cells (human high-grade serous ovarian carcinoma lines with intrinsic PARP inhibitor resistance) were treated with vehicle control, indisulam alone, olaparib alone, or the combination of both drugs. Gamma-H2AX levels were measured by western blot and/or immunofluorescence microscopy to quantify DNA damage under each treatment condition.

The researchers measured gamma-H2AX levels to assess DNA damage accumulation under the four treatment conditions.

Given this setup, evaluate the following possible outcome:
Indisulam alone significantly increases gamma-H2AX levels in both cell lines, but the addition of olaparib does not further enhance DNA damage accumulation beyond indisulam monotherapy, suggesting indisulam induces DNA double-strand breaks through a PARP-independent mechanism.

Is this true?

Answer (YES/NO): NO